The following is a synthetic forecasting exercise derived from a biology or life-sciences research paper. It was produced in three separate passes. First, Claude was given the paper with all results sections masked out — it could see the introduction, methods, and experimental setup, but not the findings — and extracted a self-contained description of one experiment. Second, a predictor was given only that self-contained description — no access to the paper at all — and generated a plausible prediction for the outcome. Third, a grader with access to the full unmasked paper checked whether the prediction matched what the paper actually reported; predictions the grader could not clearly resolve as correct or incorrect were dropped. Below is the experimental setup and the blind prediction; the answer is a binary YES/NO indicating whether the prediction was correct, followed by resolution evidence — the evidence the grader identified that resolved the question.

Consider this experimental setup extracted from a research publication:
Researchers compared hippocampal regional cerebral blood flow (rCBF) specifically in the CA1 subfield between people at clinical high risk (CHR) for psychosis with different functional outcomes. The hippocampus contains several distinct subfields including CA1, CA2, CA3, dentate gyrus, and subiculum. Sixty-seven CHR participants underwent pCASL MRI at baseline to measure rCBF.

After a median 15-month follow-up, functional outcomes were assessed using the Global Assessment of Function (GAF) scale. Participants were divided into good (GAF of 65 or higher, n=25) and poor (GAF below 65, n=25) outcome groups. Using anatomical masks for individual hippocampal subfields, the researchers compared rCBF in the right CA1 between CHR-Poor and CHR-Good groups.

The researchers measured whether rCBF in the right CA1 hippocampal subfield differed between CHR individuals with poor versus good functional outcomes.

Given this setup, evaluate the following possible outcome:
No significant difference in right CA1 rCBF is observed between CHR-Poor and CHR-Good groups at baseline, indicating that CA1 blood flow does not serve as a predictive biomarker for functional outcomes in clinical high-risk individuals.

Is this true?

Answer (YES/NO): NO